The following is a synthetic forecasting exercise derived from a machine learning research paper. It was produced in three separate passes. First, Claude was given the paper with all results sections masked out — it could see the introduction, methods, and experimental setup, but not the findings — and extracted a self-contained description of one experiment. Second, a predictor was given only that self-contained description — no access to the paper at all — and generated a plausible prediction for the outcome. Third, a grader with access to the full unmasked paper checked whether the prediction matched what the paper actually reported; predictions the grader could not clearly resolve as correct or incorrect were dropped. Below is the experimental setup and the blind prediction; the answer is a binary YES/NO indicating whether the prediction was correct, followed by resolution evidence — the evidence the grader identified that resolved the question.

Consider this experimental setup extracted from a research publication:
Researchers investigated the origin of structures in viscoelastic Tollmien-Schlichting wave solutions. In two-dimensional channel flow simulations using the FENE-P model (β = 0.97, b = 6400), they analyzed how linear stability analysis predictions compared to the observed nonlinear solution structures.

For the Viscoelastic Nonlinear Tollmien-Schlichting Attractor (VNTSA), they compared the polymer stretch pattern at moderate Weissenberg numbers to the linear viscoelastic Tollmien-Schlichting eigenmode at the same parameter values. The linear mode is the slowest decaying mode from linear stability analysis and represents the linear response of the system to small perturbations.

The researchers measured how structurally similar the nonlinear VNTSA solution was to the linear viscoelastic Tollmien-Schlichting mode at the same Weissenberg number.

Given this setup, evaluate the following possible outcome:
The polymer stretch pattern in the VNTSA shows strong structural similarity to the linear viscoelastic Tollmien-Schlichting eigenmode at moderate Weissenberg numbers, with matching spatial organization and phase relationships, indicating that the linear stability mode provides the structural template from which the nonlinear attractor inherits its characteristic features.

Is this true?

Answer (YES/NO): YES